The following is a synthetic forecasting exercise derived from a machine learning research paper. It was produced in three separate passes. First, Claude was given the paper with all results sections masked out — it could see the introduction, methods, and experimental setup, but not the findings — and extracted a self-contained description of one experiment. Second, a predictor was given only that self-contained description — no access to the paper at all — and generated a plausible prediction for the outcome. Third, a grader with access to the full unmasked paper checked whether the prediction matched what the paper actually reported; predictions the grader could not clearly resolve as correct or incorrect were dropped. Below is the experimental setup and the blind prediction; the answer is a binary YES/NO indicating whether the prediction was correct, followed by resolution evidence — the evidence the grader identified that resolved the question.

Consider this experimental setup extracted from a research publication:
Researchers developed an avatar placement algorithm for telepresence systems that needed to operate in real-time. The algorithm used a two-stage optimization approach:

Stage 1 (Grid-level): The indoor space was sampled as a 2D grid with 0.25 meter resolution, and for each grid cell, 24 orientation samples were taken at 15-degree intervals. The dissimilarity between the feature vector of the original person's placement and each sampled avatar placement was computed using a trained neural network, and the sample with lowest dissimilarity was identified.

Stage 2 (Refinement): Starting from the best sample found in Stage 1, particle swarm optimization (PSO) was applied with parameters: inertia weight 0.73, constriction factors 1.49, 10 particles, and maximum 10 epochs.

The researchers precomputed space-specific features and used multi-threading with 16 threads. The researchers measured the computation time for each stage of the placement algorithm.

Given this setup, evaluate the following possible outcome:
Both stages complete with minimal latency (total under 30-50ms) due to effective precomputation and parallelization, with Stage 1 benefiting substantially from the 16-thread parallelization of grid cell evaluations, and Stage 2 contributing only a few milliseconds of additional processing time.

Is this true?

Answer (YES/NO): NO